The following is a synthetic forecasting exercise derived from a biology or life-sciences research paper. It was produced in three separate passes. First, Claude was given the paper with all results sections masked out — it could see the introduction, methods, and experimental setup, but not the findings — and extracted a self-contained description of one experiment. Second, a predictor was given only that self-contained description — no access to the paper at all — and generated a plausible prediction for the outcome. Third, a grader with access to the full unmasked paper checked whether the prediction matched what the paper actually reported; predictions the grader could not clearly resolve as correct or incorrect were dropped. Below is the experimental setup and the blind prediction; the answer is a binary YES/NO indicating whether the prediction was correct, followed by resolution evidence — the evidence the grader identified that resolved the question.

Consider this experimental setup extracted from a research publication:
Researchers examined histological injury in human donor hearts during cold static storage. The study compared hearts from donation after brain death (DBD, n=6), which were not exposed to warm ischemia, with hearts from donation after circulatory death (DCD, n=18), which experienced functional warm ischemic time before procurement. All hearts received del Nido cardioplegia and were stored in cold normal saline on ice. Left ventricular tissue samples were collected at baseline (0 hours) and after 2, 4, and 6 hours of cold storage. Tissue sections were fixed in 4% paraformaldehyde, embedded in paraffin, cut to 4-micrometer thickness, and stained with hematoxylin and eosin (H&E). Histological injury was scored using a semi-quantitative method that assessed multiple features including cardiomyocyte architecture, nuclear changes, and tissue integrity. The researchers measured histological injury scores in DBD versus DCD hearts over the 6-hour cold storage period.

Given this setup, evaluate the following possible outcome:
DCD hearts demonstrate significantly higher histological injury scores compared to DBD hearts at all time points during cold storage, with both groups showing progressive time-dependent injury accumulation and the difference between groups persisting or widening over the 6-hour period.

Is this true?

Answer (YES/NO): YES